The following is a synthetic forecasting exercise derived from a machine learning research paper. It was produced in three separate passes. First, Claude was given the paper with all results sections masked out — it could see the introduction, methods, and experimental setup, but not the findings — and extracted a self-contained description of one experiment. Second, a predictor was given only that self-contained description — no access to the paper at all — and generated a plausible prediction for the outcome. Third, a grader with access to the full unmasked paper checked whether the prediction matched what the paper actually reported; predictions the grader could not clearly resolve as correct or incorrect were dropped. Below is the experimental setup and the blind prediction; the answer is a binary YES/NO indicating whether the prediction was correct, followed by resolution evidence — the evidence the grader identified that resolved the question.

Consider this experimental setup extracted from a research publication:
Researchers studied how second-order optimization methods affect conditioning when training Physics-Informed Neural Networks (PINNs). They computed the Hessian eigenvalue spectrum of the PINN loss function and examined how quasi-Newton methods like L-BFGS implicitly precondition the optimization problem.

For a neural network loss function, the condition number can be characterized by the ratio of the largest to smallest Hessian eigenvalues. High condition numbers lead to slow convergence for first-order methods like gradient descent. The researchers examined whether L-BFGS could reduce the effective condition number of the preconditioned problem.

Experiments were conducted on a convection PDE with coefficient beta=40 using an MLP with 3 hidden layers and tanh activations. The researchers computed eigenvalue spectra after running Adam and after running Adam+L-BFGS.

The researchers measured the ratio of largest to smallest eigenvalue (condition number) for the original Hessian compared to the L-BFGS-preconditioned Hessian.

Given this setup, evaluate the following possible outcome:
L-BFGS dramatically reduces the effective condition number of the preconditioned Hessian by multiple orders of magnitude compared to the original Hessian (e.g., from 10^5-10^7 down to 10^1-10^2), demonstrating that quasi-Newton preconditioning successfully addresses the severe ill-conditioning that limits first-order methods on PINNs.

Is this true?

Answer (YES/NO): YES